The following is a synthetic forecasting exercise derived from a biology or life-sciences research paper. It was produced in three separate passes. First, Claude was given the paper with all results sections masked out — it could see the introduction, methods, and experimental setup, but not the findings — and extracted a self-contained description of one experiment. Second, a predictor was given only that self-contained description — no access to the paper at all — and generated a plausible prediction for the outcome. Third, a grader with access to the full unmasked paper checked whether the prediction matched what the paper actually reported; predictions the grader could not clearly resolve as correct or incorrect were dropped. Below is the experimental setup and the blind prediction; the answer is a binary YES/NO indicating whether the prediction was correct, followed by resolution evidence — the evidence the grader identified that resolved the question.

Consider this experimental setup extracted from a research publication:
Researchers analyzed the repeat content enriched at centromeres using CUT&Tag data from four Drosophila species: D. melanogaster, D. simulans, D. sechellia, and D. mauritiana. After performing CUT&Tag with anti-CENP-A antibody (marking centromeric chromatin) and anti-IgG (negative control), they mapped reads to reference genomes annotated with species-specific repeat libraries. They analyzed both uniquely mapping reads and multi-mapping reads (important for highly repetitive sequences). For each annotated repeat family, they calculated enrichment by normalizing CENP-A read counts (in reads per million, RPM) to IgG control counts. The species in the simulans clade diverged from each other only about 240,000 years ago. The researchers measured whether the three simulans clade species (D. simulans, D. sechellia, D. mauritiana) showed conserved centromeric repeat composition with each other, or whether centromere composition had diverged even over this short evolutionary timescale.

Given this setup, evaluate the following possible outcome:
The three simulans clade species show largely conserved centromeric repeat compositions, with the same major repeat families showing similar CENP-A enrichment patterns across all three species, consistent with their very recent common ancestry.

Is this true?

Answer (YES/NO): NO